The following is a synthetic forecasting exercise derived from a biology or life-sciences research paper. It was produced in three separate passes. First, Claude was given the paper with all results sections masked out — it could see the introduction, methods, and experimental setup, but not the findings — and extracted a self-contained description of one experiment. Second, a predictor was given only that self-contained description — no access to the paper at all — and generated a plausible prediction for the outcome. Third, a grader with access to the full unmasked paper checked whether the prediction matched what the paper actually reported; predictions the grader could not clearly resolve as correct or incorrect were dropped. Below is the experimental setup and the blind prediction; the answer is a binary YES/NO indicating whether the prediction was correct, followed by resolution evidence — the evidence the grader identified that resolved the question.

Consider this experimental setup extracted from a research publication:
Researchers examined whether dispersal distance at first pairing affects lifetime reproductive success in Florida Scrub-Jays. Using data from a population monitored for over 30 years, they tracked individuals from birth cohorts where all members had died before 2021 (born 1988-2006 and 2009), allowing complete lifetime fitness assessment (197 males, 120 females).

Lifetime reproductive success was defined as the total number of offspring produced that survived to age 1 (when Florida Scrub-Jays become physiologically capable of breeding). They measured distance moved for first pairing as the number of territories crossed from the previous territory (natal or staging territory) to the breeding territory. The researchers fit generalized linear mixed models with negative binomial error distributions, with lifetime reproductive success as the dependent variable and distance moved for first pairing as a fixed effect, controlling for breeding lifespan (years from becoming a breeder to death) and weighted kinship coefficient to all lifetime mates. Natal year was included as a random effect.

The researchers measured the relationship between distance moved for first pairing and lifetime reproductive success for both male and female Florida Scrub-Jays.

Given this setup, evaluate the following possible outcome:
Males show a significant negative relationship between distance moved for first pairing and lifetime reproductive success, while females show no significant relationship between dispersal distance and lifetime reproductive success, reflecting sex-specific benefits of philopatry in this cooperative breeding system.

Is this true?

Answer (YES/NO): NO